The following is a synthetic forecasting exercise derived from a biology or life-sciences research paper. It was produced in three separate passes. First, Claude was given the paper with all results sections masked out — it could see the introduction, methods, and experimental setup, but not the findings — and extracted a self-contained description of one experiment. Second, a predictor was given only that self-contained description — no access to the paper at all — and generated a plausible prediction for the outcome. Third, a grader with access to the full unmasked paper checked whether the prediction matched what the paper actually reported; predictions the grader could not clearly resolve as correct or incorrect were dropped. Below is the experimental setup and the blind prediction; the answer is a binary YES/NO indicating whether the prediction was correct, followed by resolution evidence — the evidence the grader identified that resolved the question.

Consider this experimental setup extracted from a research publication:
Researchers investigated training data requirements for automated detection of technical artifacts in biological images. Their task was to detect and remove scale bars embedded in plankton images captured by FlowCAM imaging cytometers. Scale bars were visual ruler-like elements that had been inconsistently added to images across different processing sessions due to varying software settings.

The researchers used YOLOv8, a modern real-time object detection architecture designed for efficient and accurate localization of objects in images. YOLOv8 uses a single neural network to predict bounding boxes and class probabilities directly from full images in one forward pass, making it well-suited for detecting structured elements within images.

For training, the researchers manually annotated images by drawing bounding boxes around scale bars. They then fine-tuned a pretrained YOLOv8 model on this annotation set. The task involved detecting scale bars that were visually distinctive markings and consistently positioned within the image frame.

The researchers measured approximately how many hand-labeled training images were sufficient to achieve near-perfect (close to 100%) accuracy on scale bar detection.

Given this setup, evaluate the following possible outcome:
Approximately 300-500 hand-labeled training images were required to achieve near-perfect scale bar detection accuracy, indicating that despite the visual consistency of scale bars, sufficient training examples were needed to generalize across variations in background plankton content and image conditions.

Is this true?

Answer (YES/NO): NO